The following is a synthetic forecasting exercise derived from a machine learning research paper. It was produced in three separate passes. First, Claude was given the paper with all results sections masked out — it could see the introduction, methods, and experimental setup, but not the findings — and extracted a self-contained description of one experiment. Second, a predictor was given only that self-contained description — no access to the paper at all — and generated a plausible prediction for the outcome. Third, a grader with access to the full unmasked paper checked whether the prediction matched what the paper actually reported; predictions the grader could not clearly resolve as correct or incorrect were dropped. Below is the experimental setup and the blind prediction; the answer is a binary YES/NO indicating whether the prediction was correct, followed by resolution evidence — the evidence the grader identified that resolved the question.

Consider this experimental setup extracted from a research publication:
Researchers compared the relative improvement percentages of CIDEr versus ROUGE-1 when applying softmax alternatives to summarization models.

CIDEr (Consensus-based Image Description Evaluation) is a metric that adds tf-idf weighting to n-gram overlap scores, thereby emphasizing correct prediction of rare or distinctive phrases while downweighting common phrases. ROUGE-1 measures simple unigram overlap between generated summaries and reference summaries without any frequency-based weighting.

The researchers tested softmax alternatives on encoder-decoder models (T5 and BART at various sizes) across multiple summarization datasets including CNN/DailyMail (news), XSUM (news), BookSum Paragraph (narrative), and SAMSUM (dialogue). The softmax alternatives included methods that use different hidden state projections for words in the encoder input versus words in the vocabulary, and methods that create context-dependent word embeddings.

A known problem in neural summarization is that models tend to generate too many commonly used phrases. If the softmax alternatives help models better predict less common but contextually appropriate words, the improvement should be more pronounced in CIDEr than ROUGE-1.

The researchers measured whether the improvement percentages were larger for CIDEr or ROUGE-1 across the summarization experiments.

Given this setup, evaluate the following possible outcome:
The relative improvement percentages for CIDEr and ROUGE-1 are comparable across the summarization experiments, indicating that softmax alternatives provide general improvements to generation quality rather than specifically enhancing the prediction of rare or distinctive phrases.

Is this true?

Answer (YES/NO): NO